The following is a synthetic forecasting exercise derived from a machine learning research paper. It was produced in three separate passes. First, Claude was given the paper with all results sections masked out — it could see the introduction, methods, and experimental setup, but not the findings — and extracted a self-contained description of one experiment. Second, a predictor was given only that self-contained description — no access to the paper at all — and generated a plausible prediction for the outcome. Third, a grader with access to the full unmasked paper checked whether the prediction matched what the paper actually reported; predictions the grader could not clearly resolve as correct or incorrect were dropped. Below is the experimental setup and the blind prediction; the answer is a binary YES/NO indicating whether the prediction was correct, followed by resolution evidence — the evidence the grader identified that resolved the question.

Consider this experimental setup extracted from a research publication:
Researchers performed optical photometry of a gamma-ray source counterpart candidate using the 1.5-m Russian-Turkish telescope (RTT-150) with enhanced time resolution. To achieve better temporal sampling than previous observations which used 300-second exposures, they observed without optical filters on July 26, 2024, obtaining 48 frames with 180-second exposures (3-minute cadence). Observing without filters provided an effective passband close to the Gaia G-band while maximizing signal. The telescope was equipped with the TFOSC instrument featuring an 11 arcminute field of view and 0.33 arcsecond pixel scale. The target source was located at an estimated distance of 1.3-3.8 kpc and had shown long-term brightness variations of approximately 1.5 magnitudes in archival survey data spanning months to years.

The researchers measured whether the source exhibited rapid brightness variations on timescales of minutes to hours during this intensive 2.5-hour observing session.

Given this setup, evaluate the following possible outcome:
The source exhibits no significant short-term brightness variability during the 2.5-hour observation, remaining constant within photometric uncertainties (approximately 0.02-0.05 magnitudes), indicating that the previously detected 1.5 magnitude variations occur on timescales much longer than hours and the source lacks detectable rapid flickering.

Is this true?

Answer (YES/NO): NO